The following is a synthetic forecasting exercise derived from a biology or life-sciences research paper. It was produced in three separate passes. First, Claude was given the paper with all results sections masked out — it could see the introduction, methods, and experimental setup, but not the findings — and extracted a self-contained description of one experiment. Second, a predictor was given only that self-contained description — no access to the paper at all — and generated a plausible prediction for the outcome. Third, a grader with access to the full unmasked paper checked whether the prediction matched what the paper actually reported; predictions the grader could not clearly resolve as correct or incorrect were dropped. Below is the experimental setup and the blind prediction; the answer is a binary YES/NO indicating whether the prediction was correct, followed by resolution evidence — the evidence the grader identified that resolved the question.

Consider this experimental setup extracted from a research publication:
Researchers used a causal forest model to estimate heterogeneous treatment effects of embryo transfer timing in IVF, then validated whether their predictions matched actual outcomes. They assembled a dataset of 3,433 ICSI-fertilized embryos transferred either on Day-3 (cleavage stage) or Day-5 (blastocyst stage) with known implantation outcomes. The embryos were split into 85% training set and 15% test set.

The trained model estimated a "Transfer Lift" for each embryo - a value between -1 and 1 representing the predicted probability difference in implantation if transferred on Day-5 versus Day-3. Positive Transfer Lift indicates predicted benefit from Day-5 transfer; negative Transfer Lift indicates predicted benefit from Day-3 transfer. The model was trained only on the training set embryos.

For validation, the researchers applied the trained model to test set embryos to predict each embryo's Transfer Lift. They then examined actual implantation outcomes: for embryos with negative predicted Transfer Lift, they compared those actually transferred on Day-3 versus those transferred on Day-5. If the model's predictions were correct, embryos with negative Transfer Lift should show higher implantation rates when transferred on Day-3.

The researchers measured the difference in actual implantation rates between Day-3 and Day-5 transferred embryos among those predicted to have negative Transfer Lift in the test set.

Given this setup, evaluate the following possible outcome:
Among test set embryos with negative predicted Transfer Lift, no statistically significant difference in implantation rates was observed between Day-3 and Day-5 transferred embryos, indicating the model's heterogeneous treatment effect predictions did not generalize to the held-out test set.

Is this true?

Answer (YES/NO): NO